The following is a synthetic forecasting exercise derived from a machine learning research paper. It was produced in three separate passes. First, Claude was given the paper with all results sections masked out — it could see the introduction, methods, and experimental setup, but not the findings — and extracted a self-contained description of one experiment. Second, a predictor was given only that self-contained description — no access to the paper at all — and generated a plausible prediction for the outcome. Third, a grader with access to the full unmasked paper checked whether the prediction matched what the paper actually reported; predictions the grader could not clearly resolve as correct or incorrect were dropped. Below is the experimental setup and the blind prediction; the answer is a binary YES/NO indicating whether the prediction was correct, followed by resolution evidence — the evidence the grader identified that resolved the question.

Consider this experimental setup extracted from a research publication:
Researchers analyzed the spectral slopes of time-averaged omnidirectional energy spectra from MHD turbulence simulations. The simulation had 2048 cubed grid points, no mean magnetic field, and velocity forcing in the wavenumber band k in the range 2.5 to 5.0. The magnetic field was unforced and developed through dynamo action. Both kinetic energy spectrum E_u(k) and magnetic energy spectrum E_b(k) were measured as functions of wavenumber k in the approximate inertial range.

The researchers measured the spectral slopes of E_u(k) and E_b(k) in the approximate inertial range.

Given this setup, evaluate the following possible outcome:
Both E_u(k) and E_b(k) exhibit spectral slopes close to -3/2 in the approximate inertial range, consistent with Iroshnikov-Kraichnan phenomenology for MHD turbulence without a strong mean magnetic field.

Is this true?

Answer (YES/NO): NO